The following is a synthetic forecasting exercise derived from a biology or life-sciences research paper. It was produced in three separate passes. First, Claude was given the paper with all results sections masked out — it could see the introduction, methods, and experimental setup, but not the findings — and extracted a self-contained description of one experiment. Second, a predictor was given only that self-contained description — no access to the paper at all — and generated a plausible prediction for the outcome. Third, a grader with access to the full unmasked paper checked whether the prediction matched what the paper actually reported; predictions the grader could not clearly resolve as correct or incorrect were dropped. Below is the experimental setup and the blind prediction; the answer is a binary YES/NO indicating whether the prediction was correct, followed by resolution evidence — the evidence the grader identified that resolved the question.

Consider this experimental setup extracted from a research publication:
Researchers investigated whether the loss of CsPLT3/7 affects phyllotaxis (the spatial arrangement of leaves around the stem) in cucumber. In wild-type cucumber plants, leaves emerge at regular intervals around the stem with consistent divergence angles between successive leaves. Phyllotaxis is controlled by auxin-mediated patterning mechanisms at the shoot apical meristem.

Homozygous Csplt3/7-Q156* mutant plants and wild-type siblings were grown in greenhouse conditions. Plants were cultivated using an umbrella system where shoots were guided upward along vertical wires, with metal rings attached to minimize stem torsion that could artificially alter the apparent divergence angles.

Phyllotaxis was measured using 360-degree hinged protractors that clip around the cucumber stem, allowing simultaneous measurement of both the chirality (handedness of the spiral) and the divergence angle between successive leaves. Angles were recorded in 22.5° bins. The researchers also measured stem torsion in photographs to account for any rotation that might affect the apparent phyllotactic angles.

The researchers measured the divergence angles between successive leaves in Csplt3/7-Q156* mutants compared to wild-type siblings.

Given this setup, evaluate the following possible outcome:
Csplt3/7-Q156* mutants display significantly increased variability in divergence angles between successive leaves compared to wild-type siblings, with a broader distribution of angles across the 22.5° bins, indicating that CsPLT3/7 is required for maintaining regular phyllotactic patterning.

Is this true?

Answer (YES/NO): NO